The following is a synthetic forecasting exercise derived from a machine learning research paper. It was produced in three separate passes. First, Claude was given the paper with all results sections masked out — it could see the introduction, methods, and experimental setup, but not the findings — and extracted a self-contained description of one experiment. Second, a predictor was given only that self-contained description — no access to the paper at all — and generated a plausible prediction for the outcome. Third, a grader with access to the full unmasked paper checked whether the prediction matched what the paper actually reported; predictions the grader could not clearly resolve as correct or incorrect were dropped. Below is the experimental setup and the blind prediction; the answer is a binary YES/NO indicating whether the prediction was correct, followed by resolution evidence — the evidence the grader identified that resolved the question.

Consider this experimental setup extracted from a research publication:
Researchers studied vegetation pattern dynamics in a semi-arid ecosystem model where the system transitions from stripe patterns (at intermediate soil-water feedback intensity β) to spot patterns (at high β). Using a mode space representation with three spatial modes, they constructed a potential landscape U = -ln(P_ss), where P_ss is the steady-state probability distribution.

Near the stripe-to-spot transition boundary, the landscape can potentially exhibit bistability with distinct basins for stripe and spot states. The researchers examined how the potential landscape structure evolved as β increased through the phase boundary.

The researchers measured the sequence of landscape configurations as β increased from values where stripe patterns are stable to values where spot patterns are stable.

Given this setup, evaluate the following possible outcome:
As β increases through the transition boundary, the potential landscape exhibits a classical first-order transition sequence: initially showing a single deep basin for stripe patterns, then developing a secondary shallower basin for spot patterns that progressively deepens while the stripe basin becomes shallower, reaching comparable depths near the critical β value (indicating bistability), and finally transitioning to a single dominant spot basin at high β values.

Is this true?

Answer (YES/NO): NO